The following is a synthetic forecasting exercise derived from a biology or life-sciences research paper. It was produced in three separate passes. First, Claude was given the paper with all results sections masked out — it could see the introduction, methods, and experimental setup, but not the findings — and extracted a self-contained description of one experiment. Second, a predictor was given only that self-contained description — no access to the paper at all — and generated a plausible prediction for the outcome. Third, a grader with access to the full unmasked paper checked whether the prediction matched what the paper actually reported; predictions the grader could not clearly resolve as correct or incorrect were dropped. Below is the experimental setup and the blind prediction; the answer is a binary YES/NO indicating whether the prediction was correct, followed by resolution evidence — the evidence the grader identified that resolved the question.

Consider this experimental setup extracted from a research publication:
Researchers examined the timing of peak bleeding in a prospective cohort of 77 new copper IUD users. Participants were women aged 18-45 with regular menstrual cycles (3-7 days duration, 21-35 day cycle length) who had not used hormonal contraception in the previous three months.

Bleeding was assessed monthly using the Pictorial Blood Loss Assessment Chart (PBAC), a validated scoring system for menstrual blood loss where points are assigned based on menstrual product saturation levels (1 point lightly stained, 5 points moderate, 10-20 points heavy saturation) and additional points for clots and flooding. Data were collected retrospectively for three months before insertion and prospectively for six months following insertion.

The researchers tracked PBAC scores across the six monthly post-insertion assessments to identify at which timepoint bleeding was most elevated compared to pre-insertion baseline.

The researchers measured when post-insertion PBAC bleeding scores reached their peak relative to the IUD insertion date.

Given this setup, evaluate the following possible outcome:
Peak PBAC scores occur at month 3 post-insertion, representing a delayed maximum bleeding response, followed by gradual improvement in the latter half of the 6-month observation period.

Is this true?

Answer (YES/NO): NO